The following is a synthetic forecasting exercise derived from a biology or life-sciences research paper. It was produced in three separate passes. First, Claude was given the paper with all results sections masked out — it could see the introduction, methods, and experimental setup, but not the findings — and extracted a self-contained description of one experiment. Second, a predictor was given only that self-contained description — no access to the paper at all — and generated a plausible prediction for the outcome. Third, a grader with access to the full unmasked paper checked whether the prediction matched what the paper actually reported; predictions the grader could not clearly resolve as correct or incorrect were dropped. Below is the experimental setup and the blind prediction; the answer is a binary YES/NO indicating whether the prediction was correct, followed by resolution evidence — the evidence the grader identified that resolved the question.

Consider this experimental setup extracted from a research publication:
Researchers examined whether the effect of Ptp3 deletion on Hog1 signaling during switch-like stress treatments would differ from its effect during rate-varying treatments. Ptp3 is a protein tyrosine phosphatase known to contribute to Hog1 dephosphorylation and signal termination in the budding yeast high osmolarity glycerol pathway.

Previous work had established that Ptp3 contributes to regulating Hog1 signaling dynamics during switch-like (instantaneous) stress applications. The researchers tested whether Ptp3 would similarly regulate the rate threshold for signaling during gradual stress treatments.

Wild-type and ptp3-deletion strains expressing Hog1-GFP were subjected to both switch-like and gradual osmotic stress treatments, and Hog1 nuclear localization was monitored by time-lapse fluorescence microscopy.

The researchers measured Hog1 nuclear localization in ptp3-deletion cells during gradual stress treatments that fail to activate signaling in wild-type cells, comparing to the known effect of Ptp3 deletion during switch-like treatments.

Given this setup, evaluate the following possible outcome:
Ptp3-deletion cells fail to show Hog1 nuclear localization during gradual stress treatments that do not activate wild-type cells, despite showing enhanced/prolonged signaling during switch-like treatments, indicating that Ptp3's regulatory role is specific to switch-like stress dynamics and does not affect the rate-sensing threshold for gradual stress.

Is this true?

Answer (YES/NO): NO